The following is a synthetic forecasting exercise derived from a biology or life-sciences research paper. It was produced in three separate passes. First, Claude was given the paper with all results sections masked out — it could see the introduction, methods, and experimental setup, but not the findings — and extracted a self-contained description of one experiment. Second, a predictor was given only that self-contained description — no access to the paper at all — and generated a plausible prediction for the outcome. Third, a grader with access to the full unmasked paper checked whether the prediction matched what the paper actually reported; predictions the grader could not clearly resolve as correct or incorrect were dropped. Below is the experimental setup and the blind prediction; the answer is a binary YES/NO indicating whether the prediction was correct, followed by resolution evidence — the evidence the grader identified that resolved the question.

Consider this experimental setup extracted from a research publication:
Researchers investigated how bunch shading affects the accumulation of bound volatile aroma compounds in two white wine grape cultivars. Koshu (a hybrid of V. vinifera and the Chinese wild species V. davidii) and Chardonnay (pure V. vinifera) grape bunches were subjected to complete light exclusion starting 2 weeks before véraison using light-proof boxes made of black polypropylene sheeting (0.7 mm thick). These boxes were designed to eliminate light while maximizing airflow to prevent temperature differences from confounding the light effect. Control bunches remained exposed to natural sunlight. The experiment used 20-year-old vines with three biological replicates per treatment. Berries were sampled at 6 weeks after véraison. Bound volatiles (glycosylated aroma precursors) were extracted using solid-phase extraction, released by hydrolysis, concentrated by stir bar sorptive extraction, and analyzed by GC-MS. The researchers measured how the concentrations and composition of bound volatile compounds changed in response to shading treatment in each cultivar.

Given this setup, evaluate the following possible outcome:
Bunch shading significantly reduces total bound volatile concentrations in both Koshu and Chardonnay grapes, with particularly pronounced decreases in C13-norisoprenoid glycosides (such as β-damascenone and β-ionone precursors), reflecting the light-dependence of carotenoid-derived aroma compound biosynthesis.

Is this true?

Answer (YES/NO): NO